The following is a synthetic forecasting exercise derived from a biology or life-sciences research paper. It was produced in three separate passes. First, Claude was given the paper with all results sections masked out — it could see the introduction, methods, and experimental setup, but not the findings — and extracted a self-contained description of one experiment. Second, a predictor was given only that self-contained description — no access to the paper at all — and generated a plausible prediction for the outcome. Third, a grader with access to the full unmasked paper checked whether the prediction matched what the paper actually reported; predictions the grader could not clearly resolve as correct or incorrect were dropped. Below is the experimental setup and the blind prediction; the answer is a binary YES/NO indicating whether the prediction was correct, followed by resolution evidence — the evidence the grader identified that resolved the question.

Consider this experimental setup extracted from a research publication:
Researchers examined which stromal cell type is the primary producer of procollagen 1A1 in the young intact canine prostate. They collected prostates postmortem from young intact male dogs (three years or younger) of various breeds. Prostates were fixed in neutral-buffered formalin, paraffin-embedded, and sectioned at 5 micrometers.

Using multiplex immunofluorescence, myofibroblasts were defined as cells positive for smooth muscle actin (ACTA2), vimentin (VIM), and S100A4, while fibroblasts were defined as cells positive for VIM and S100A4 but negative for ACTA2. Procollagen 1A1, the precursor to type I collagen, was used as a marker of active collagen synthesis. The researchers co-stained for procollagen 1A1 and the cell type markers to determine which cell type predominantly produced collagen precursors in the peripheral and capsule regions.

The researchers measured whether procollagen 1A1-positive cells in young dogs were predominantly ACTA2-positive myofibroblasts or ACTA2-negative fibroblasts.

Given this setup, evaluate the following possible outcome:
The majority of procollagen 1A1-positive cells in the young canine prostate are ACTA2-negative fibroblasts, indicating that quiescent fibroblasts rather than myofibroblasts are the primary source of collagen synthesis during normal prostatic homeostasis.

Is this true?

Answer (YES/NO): NO